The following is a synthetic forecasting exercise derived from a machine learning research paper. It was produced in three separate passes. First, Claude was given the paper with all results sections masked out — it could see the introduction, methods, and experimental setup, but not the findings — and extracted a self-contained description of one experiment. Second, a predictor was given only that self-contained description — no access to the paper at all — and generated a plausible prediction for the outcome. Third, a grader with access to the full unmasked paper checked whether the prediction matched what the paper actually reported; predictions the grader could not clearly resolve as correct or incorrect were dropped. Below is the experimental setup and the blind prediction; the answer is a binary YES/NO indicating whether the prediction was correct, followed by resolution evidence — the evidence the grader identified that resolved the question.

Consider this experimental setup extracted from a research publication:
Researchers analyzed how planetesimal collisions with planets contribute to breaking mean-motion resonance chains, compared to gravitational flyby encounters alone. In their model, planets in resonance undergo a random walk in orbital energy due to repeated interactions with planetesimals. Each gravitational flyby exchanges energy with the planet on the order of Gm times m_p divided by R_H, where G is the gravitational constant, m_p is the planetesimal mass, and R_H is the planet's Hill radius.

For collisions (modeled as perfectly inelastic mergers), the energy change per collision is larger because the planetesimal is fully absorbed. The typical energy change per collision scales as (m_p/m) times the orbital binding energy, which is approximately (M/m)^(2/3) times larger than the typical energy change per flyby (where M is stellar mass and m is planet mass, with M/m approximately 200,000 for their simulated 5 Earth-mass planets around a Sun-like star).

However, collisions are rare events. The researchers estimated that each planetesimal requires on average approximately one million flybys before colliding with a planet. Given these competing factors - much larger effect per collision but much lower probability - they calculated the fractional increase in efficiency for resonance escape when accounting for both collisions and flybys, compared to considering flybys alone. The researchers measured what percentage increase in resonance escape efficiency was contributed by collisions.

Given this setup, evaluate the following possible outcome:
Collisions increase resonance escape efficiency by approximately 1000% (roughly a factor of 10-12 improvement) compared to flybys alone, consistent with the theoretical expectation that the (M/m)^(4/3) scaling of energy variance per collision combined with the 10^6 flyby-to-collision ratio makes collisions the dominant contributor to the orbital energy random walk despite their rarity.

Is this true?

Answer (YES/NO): NO